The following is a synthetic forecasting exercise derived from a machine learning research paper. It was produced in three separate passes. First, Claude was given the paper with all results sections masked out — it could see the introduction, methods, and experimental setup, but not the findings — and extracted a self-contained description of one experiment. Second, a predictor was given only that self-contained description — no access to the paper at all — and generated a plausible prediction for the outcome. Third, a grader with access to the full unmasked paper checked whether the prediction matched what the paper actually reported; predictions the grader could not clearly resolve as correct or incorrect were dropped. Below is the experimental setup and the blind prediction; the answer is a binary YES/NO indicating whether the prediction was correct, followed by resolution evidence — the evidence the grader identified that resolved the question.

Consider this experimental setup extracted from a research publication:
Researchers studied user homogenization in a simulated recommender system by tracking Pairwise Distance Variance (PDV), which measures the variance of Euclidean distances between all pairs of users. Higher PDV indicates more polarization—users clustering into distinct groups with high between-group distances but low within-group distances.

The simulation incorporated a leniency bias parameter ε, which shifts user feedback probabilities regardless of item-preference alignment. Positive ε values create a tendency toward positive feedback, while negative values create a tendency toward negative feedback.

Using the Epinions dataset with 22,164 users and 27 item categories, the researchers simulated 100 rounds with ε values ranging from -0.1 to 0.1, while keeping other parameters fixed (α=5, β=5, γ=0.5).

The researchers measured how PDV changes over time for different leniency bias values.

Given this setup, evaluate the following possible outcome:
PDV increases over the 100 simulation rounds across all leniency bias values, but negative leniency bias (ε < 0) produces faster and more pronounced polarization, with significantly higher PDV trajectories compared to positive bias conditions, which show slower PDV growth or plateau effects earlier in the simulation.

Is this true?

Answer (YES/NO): NO